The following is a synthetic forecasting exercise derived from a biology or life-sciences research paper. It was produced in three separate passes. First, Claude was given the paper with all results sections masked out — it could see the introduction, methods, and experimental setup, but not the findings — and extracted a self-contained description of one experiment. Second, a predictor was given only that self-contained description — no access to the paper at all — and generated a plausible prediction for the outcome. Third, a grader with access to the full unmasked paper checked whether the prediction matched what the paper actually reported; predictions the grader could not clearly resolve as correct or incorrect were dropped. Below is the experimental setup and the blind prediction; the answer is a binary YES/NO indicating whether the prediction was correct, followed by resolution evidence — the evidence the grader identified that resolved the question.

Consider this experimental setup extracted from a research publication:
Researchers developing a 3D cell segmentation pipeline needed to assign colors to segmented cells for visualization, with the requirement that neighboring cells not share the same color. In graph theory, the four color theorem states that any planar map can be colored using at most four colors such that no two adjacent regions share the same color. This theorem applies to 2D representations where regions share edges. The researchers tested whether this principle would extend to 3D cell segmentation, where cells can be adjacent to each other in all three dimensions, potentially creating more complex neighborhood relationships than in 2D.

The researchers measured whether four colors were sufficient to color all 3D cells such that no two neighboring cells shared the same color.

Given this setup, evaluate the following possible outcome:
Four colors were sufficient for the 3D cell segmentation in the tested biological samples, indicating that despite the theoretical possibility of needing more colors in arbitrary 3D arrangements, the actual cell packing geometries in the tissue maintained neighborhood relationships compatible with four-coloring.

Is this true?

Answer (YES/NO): NO